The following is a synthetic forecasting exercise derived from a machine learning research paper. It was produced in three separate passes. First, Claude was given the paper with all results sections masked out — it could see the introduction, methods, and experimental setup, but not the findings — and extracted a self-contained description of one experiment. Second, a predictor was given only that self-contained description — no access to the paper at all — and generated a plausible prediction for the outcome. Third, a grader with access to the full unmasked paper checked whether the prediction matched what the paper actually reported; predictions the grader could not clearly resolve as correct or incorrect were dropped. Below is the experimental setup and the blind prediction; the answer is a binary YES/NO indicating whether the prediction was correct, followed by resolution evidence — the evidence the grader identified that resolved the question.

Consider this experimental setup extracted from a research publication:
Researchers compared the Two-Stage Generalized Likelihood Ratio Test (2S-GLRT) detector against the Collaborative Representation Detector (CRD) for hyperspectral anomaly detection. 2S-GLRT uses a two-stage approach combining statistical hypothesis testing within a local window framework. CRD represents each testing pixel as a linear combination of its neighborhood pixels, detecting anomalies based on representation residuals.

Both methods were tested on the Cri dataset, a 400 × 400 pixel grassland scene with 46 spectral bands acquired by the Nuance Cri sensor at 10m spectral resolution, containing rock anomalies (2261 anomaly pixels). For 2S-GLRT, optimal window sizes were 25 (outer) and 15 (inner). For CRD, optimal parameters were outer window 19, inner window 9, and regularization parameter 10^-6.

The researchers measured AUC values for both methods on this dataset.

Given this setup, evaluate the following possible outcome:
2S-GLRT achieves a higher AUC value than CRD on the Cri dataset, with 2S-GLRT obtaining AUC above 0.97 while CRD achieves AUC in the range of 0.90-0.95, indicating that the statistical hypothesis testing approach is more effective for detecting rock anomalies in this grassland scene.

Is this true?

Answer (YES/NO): NO